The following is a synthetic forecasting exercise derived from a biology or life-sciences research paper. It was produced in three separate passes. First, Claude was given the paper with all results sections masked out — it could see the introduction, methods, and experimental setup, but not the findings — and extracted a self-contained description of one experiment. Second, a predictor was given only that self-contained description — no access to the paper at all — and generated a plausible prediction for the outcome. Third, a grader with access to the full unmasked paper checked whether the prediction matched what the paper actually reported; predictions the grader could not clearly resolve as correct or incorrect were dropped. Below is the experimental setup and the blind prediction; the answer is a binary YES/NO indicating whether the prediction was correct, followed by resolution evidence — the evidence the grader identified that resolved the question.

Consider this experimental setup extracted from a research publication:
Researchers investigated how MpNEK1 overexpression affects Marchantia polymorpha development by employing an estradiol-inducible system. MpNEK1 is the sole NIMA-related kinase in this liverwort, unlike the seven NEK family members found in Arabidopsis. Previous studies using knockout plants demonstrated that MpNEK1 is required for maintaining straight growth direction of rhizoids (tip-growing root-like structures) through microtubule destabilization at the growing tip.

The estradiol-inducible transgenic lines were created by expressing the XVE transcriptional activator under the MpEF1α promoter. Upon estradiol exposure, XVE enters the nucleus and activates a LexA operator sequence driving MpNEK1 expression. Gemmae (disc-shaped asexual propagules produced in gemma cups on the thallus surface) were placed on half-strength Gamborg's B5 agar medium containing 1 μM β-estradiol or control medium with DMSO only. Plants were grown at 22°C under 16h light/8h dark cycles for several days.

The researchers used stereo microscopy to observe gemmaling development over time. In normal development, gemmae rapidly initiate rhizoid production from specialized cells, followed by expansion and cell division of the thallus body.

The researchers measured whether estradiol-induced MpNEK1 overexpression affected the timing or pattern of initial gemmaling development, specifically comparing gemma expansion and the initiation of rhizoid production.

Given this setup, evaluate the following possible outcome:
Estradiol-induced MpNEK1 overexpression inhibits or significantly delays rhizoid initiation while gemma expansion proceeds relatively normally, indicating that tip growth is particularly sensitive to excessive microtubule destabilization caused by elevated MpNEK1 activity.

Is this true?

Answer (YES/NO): NO